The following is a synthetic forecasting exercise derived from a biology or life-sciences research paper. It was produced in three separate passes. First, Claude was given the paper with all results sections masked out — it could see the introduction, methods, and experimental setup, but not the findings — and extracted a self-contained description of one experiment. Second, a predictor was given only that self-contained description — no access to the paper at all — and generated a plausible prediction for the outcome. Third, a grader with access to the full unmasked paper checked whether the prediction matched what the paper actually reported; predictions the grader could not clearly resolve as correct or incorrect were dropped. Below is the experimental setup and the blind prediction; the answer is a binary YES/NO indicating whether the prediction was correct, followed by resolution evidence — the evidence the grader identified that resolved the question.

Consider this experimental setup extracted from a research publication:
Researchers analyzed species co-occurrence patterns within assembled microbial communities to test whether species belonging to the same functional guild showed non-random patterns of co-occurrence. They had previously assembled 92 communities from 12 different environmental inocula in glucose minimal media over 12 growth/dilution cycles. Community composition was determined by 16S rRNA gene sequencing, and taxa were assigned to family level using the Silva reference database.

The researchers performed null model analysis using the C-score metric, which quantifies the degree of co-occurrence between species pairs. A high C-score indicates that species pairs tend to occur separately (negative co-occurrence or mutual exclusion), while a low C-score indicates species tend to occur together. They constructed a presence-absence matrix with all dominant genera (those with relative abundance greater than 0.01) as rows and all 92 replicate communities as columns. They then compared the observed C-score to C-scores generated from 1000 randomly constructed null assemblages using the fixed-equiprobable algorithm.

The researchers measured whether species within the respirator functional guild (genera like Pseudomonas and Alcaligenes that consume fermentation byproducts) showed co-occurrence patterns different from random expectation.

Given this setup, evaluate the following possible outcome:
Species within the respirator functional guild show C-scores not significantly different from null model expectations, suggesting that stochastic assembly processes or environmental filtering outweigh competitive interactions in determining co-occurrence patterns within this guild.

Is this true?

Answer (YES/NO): NO